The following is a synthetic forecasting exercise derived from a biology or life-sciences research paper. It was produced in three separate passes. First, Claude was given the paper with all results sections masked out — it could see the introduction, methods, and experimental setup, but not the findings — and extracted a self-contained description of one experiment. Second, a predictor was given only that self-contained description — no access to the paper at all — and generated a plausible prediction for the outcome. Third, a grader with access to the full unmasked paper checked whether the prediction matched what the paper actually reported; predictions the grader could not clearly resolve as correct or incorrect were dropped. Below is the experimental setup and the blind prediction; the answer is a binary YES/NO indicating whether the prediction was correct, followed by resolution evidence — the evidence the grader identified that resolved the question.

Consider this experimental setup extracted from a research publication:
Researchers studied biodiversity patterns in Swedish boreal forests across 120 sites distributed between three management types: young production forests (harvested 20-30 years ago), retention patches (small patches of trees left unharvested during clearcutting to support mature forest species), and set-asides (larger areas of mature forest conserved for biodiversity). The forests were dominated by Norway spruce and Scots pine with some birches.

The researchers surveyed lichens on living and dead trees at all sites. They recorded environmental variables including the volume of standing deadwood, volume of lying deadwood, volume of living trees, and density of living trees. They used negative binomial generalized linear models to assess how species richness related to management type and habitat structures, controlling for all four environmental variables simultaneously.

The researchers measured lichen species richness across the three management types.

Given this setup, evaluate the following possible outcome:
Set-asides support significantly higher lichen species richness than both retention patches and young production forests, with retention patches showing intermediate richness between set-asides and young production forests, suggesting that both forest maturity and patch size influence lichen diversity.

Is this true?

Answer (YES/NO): NO